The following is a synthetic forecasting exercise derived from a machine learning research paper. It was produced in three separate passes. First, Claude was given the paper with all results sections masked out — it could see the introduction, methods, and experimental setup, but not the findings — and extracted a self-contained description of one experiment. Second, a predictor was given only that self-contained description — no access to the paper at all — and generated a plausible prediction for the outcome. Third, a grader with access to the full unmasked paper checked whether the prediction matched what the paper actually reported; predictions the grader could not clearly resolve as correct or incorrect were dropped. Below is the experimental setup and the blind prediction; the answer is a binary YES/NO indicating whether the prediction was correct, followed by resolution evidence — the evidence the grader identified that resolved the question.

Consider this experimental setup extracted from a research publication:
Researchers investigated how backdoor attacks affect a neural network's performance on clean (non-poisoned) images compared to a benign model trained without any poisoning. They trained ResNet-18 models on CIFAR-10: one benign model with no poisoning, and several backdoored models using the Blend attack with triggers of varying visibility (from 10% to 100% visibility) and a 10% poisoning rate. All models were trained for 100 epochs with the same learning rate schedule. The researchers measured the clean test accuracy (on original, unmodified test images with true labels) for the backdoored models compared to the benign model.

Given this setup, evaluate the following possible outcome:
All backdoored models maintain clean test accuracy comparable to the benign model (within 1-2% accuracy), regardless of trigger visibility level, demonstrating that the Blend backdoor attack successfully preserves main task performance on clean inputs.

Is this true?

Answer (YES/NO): YES